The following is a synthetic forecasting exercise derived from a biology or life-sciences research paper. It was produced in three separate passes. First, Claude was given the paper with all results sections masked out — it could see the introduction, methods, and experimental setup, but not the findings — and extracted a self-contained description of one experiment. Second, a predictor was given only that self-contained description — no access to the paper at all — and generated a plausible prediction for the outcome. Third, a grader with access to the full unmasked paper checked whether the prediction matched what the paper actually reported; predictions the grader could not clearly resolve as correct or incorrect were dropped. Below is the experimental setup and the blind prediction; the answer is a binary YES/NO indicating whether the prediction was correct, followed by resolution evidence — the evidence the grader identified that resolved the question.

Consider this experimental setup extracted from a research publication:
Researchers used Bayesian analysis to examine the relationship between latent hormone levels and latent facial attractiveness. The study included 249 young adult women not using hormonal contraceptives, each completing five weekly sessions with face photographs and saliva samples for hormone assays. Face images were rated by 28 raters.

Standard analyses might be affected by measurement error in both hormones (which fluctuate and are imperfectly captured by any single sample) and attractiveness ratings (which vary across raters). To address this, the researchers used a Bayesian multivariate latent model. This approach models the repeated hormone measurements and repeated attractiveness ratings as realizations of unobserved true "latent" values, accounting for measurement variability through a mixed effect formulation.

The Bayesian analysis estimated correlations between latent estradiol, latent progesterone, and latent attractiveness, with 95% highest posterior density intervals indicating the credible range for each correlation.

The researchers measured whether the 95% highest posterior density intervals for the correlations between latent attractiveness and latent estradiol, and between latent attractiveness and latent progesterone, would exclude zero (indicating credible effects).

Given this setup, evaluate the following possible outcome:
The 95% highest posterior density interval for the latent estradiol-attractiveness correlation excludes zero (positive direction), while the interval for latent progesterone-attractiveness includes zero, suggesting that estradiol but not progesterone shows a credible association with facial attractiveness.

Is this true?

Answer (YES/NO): NO